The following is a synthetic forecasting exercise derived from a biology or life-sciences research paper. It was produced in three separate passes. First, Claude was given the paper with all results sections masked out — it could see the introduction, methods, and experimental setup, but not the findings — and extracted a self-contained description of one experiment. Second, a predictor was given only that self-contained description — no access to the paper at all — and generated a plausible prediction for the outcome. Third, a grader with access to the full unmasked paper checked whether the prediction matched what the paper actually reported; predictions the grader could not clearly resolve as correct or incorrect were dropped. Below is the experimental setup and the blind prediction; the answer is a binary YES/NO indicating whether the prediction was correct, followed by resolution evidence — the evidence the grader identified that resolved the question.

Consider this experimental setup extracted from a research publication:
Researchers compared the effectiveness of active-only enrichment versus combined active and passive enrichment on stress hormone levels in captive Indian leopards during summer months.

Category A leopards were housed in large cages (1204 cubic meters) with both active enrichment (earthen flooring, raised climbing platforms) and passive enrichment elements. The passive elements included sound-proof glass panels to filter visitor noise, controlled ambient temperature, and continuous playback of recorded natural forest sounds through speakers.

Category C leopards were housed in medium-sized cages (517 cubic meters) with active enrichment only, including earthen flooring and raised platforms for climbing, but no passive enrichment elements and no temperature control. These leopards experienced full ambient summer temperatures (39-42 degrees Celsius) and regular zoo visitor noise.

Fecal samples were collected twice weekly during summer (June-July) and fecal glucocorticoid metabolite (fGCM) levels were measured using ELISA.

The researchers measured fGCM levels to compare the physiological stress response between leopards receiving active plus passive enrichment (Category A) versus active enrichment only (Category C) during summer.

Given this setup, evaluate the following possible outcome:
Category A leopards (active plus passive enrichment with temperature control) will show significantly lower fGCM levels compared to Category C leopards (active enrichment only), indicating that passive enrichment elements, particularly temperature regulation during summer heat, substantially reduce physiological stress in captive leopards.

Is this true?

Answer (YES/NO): NO